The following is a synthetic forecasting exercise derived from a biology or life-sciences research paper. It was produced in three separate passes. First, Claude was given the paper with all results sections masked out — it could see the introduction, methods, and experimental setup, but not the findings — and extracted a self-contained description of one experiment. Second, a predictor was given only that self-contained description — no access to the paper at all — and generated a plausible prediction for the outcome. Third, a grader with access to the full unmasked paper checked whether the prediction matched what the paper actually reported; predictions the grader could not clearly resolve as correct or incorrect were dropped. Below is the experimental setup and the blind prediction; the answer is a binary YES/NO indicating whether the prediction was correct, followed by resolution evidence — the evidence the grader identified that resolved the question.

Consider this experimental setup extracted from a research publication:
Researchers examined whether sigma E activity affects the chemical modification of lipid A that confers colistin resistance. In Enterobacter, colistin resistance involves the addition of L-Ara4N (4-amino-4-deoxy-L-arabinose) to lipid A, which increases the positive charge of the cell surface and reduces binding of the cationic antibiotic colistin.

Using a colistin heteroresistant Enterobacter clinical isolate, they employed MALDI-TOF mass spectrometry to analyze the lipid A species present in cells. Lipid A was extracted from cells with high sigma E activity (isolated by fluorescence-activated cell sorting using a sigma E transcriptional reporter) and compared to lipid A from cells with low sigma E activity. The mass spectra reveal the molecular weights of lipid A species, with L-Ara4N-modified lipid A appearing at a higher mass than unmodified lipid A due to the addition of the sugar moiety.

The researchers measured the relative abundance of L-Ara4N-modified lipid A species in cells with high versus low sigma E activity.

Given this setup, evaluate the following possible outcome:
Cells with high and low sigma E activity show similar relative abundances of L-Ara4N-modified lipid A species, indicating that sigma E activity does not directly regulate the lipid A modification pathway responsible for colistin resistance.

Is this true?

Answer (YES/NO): NO